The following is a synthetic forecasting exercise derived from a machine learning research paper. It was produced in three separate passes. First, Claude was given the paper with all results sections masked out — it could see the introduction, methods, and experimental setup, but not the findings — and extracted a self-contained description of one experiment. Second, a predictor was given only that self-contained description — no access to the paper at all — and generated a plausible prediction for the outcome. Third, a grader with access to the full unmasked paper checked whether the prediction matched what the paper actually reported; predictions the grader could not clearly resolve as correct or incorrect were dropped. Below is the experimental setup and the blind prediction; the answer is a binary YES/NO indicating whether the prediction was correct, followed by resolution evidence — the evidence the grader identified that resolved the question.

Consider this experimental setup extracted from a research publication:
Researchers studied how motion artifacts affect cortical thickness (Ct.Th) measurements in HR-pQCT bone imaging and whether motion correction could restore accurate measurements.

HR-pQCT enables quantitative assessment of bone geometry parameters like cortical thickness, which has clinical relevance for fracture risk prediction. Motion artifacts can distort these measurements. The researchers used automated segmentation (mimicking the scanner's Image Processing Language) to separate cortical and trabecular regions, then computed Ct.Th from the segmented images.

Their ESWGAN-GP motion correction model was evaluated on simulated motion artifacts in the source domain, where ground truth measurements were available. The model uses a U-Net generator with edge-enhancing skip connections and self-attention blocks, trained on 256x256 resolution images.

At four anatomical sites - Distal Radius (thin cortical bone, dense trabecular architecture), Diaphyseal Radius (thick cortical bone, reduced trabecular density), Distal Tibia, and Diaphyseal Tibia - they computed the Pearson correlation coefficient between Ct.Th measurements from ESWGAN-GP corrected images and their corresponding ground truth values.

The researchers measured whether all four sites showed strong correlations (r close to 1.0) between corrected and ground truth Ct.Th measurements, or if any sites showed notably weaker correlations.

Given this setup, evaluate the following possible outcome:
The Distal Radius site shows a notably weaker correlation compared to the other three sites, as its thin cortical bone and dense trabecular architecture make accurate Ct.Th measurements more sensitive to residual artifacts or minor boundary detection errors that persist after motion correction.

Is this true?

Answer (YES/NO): NO